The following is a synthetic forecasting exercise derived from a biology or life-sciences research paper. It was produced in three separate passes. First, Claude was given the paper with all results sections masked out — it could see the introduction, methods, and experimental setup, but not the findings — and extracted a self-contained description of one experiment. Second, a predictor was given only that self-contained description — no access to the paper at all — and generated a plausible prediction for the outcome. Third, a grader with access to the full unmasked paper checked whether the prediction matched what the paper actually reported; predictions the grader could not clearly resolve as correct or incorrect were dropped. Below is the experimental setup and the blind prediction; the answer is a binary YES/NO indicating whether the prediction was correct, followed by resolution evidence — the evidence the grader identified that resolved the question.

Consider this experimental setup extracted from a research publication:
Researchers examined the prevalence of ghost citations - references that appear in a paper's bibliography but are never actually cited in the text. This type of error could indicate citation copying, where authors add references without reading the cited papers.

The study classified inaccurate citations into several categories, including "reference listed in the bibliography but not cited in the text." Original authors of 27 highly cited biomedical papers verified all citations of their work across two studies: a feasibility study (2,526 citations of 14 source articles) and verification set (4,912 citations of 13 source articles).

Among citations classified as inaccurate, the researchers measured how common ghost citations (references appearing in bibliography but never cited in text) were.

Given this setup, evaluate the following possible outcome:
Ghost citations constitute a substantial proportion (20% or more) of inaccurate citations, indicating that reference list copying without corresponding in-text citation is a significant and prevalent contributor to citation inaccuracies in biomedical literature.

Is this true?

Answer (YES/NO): NO